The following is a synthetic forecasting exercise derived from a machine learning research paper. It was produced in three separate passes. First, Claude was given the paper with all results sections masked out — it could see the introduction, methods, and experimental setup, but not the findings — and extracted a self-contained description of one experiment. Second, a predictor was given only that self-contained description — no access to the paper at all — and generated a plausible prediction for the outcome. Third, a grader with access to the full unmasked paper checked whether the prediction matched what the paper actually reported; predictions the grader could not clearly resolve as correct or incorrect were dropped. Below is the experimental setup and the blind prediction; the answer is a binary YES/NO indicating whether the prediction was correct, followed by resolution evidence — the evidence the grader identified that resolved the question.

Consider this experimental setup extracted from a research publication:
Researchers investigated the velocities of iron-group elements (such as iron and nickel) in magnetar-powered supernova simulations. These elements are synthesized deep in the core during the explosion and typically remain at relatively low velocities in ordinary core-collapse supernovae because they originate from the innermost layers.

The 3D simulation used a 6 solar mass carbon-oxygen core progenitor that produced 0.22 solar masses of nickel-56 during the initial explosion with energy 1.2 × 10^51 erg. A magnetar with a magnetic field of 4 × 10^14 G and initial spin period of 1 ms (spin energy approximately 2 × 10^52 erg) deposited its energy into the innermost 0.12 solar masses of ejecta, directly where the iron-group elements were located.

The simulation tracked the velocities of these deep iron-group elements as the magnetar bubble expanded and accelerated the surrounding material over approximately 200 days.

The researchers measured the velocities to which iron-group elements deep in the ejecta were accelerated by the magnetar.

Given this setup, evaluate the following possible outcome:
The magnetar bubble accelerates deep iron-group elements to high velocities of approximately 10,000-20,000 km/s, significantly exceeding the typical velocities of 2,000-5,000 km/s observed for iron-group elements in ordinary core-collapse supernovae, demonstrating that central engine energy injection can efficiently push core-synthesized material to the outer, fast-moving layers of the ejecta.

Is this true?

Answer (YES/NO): YES